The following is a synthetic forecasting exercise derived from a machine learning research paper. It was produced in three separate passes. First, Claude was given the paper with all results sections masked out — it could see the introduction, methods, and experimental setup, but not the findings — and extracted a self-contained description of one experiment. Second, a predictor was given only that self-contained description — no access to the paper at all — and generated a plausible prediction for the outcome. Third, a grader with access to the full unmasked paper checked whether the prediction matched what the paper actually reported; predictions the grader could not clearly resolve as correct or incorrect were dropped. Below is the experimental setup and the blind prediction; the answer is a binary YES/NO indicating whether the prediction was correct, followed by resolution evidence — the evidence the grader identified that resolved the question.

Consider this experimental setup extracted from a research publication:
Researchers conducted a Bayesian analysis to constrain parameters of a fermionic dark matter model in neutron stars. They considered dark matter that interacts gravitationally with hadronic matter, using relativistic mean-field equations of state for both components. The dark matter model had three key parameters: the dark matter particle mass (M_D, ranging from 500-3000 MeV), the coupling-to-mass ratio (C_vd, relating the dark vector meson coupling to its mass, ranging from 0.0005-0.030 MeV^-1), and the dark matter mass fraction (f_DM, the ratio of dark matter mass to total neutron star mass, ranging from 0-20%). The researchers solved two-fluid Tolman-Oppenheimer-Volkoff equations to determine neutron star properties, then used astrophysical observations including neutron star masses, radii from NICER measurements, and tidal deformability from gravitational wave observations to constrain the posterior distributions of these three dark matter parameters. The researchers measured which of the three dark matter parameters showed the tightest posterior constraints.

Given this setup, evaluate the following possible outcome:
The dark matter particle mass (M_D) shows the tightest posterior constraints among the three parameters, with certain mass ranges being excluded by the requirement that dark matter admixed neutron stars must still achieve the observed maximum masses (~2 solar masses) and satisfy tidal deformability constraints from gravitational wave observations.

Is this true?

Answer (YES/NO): NO